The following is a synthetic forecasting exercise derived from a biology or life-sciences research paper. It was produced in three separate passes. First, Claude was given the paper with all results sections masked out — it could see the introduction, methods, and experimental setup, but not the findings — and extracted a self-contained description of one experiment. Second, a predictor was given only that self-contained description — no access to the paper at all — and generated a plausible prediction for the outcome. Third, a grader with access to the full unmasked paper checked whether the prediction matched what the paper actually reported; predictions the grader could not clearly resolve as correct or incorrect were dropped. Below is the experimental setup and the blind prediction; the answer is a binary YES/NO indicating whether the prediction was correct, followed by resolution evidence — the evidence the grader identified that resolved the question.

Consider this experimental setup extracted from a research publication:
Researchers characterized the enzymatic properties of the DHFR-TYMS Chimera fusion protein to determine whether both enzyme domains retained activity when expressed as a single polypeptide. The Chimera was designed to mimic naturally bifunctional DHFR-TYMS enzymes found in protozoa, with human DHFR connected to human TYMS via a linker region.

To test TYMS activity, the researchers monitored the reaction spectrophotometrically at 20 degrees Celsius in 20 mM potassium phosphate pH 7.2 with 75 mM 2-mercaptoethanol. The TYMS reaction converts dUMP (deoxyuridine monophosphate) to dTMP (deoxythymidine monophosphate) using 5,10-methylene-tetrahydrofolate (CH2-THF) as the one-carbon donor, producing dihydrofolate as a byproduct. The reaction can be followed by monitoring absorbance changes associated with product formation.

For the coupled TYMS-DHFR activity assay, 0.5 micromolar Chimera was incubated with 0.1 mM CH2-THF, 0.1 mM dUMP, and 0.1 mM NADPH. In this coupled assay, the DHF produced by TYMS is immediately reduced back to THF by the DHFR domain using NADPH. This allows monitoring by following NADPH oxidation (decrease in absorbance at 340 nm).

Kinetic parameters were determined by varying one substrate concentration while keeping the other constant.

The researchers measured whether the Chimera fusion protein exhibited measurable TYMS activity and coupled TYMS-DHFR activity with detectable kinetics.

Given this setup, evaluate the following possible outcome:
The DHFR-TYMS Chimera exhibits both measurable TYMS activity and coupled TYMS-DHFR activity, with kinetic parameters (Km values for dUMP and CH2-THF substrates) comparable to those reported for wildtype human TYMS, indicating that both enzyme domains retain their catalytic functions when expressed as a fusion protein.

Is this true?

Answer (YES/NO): YES